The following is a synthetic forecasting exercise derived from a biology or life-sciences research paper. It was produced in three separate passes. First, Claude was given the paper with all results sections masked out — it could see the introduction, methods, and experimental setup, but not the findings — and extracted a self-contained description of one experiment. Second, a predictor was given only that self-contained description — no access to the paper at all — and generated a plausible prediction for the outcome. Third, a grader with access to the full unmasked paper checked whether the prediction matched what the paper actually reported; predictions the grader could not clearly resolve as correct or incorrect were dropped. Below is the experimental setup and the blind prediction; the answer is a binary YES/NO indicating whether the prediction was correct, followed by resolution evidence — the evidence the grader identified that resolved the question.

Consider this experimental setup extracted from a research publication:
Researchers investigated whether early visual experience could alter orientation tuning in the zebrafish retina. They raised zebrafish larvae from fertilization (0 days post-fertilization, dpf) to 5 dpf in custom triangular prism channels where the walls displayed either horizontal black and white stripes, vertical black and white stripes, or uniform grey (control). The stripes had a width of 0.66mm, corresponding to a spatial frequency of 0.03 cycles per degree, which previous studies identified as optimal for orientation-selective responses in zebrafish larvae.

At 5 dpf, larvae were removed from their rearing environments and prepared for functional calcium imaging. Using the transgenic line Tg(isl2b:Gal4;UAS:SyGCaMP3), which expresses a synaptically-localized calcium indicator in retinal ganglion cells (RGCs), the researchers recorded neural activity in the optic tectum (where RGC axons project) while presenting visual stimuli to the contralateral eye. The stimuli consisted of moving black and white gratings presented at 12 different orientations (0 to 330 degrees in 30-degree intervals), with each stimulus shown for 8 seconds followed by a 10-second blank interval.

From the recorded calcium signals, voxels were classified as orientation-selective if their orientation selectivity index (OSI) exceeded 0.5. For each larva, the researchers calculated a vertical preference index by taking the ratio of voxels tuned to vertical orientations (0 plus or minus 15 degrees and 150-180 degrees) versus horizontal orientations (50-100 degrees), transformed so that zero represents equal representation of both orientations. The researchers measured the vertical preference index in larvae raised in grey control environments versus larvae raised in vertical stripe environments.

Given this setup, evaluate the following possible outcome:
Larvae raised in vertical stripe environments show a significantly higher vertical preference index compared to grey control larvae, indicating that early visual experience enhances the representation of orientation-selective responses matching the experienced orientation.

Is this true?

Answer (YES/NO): YES